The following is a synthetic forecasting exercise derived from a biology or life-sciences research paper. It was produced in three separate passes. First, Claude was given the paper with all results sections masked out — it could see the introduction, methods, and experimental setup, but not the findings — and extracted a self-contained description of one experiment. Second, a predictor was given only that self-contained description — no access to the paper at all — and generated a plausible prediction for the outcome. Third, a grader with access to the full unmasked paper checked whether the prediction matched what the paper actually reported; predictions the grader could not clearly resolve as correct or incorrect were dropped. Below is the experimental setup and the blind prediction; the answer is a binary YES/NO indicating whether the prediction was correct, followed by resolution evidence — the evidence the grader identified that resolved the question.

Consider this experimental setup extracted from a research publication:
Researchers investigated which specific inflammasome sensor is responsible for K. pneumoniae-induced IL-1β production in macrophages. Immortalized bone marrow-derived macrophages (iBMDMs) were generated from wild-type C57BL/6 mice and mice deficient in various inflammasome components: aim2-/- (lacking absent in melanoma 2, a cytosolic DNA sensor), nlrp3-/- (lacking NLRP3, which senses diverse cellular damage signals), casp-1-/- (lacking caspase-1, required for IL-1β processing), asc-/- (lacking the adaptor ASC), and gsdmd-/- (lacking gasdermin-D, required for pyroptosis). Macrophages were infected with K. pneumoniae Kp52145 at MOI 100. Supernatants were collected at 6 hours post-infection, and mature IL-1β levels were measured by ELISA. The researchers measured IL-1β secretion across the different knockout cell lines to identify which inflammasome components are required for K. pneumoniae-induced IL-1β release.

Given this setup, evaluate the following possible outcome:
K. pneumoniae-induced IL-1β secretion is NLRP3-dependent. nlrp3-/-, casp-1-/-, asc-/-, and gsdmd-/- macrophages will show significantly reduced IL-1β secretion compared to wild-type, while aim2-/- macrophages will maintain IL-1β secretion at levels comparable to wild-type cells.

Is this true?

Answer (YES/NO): NO